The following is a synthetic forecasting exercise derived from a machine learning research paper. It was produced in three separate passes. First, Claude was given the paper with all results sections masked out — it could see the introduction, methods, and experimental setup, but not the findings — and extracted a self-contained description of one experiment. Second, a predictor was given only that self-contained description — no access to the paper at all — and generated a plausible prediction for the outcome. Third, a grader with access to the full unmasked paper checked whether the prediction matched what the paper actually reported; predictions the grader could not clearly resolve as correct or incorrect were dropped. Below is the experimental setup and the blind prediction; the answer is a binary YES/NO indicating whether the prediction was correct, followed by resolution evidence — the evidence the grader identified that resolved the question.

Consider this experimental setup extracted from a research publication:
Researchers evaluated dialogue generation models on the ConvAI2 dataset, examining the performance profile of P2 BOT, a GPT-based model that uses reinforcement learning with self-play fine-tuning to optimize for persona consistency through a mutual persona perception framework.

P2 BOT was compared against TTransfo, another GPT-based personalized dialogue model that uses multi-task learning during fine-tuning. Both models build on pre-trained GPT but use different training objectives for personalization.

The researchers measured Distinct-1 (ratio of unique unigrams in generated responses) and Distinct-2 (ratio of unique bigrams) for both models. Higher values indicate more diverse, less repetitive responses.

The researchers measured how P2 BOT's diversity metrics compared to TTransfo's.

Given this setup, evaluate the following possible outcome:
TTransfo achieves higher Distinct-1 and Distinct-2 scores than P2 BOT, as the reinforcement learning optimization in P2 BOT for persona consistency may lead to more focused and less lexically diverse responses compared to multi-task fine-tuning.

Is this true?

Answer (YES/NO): YES